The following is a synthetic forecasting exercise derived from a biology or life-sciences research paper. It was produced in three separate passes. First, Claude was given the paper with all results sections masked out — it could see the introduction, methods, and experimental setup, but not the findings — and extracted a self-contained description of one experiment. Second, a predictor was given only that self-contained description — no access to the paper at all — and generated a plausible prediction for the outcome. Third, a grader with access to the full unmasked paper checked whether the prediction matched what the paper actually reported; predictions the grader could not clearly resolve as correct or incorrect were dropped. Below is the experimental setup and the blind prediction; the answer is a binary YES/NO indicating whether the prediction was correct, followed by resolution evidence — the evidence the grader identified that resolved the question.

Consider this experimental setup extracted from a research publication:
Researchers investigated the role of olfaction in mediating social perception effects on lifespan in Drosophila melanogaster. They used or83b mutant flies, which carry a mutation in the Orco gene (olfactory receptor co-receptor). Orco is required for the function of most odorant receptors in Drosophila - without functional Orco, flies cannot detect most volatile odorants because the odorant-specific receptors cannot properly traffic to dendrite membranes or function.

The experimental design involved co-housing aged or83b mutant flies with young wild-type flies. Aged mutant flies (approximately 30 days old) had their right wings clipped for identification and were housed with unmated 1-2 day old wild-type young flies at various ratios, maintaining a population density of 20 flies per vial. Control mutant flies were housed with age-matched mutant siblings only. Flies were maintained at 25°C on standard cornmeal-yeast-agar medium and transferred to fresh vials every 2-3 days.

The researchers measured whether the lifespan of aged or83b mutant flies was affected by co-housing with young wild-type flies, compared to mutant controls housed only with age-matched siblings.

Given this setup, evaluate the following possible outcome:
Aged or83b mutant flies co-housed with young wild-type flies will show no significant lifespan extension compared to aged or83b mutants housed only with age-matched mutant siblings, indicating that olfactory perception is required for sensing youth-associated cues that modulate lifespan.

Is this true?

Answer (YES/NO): YES